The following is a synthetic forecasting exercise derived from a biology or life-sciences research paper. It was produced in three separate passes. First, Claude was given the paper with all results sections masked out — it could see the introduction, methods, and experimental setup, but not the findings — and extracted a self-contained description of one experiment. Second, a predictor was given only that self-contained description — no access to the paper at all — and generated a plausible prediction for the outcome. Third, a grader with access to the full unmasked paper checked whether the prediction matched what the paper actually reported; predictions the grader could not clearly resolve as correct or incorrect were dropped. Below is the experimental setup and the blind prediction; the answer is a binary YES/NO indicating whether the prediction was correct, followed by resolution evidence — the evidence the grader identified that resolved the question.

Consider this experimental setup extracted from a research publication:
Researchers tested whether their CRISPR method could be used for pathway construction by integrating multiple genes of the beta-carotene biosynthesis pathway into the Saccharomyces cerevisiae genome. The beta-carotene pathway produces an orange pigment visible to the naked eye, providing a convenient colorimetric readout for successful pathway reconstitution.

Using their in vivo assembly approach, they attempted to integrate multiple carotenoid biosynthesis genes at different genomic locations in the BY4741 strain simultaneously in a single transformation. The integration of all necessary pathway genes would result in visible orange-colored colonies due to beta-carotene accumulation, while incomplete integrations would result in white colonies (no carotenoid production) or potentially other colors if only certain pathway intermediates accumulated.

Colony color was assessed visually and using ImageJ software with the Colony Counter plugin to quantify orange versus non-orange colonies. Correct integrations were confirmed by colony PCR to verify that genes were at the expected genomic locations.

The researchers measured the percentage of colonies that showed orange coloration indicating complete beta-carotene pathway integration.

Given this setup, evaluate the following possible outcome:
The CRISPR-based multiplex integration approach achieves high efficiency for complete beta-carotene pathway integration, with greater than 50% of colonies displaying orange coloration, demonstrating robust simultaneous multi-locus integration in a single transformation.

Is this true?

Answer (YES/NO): NO